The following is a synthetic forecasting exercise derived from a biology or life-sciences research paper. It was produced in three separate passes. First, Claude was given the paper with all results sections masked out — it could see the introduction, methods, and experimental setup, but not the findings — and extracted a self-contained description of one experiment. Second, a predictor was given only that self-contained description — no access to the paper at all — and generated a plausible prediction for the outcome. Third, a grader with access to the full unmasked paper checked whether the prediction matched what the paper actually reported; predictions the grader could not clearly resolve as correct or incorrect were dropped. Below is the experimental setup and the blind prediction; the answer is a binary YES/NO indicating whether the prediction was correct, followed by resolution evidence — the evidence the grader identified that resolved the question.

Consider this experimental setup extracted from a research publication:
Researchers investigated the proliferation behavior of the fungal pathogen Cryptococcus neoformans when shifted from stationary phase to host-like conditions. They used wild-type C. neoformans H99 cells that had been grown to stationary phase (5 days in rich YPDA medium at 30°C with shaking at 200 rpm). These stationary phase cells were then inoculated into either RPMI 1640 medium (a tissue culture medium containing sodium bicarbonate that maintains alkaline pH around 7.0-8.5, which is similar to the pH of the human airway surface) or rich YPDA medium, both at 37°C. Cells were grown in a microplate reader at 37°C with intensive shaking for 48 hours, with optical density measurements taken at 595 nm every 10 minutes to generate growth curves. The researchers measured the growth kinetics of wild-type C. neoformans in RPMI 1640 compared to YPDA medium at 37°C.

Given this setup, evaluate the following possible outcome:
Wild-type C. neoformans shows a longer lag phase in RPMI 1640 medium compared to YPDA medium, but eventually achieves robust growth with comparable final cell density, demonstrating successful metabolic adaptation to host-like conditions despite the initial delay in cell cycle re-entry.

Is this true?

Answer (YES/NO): NO